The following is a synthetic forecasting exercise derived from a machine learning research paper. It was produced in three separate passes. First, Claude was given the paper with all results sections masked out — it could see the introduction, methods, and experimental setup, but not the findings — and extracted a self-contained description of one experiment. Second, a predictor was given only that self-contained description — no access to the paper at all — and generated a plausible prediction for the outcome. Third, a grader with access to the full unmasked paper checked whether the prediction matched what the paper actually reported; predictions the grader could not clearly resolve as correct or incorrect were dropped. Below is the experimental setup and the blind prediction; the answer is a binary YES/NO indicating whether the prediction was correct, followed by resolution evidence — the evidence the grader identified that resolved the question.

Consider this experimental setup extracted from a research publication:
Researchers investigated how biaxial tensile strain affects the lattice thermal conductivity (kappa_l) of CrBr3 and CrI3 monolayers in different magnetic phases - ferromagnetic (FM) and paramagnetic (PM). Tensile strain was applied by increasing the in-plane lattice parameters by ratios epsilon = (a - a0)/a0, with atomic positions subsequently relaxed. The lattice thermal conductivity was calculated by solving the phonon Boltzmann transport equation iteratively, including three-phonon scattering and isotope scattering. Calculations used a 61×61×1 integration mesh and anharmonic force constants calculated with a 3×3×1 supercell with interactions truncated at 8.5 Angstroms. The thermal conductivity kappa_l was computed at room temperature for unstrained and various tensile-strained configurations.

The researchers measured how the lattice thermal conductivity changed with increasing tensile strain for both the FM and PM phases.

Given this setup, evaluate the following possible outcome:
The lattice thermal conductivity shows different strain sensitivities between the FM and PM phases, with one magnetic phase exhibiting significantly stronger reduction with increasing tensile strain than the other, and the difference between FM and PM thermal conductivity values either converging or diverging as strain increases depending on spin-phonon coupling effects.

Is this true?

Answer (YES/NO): NO